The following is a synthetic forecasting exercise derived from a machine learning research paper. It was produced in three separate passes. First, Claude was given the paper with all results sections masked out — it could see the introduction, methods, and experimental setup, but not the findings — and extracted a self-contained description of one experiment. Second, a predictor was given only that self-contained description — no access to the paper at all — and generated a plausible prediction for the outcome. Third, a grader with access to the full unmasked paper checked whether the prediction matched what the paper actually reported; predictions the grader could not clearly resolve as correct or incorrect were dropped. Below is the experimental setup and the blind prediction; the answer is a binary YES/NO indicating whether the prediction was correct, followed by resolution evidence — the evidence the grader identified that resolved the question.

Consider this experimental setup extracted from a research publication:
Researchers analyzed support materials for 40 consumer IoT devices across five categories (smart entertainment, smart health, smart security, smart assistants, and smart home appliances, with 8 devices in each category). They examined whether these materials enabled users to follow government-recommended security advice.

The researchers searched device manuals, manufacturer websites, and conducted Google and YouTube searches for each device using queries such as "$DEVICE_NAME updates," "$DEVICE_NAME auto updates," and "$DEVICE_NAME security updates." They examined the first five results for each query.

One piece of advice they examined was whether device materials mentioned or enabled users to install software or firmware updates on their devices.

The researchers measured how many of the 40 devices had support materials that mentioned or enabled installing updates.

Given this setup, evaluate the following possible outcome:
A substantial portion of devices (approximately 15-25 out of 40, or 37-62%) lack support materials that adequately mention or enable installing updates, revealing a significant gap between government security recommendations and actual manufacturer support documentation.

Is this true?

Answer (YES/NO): NO